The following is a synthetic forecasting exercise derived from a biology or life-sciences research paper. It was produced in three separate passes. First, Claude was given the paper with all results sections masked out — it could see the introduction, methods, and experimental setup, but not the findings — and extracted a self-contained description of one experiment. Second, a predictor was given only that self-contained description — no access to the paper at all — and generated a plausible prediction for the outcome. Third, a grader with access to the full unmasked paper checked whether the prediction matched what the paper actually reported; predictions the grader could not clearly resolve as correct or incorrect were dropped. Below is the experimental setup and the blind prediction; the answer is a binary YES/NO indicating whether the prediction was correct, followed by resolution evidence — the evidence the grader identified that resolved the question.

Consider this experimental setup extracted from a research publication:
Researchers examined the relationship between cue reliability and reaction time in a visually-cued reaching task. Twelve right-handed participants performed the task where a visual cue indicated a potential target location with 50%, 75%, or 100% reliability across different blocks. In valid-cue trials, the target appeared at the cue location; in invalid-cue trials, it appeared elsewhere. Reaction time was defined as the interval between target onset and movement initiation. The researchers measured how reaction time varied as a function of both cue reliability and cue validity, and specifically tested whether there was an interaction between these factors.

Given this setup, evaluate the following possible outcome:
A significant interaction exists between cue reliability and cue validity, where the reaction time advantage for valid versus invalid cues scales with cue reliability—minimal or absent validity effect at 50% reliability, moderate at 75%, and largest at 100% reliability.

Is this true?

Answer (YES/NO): NO